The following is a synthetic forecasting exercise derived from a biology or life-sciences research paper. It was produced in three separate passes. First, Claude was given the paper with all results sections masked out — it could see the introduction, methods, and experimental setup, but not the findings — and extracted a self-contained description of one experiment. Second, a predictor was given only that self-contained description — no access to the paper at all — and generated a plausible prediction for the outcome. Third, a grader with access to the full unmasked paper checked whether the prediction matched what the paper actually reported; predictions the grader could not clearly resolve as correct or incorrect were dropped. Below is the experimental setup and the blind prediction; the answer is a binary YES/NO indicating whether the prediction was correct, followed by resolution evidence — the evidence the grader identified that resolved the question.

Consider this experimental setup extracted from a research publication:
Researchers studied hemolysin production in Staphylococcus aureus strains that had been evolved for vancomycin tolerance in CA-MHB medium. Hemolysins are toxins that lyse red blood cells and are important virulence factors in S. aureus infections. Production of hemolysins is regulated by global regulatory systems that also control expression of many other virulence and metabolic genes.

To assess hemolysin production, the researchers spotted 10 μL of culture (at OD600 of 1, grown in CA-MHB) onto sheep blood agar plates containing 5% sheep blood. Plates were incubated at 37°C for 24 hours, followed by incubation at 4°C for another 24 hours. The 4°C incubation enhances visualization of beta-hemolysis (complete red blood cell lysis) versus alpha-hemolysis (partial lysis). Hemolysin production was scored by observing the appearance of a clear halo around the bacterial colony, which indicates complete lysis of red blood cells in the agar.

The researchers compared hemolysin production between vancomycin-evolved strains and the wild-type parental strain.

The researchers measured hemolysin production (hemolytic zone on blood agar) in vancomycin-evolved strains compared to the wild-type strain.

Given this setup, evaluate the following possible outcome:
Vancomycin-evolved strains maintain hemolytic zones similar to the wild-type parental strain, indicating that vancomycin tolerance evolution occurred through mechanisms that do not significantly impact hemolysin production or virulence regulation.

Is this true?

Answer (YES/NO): NO